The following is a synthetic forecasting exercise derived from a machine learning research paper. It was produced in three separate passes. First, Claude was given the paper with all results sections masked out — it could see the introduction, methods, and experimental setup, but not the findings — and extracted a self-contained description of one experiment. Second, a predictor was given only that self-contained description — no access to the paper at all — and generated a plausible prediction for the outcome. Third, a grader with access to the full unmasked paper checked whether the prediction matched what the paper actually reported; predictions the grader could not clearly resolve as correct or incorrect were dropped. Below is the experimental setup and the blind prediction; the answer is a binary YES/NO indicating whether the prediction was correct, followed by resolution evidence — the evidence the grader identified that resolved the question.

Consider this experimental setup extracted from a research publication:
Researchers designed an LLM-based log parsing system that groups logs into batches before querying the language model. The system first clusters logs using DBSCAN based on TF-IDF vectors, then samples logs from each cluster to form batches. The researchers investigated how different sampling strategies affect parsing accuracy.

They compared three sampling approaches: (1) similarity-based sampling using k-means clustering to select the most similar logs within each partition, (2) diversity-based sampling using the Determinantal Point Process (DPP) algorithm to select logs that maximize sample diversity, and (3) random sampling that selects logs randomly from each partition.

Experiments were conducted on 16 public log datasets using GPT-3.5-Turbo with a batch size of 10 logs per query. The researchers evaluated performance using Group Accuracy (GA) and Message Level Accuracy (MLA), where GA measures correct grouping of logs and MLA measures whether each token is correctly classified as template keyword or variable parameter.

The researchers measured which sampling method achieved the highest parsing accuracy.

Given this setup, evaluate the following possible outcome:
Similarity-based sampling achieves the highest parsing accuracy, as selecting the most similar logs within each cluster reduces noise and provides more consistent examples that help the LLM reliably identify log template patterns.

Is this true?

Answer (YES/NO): NO